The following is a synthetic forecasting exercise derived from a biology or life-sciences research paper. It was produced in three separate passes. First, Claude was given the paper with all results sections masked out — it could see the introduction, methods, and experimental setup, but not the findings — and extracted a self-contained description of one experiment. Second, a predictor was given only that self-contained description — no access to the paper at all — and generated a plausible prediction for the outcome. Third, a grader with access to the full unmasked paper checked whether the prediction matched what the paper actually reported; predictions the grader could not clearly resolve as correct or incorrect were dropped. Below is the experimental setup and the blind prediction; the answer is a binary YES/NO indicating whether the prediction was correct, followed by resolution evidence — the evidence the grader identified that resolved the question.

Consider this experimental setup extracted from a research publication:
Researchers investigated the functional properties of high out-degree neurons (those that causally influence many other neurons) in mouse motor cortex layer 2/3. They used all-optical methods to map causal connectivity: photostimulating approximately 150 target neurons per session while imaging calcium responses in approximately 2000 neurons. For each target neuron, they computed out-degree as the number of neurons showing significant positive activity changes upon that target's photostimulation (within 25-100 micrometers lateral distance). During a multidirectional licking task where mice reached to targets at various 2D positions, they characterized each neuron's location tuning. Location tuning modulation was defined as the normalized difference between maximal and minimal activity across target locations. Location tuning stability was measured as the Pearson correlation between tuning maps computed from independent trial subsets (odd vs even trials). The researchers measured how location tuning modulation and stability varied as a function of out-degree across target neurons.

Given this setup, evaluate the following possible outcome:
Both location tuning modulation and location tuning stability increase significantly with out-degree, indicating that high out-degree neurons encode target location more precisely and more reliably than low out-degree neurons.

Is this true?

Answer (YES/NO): NO